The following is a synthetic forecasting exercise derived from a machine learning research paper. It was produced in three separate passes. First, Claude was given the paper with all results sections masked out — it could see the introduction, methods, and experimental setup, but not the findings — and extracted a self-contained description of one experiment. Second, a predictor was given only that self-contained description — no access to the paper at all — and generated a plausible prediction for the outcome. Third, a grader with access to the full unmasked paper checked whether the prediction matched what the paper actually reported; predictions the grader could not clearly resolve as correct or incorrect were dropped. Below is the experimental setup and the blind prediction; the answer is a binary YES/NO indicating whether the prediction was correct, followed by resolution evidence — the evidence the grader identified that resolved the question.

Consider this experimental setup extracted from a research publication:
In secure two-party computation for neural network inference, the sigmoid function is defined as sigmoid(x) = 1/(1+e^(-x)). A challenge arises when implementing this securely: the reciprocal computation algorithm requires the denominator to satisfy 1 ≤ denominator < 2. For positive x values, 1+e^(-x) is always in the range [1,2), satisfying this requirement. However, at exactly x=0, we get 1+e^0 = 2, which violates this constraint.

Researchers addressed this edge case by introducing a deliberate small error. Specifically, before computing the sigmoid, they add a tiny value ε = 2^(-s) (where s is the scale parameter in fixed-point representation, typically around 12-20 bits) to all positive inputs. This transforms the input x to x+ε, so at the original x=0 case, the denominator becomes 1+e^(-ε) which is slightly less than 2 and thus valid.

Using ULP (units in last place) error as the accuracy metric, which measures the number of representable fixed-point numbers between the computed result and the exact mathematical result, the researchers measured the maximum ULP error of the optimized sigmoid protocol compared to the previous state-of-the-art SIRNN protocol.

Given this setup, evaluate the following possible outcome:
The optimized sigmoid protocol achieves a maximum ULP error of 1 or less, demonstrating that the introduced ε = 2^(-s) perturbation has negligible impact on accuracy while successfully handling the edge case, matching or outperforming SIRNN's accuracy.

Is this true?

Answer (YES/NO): NO